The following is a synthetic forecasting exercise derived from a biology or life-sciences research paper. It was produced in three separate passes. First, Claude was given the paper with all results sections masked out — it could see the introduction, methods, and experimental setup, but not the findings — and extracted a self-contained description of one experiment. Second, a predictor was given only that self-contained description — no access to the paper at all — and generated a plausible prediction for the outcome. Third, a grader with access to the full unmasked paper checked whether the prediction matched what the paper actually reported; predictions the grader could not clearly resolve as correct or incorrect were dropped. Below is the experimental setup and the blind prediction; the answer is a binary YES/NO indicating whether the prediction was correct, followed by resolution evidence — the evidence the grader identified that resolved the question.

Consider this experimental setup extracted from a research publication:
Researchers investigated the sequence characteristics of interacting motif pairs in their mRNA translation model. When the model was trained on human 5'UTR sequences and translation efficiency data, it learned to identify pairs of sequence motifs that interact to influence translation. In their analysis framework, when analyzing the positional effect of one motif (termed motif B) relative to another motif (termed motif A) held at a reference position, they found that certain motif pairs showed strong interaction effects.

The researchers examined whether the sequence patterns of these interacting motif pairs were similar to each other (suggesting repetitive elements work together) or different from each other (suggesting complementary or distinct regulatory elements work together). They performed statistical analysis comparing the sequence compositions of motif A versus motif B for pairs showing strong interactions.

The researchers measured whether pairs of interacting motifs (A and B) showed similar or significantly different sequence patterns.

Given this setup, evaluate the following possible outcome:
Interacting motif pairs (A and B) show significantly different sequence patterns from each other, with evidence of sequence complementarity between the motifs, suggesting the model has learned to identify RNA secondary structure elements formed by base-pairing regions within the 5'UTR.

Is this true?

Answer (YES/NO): NO